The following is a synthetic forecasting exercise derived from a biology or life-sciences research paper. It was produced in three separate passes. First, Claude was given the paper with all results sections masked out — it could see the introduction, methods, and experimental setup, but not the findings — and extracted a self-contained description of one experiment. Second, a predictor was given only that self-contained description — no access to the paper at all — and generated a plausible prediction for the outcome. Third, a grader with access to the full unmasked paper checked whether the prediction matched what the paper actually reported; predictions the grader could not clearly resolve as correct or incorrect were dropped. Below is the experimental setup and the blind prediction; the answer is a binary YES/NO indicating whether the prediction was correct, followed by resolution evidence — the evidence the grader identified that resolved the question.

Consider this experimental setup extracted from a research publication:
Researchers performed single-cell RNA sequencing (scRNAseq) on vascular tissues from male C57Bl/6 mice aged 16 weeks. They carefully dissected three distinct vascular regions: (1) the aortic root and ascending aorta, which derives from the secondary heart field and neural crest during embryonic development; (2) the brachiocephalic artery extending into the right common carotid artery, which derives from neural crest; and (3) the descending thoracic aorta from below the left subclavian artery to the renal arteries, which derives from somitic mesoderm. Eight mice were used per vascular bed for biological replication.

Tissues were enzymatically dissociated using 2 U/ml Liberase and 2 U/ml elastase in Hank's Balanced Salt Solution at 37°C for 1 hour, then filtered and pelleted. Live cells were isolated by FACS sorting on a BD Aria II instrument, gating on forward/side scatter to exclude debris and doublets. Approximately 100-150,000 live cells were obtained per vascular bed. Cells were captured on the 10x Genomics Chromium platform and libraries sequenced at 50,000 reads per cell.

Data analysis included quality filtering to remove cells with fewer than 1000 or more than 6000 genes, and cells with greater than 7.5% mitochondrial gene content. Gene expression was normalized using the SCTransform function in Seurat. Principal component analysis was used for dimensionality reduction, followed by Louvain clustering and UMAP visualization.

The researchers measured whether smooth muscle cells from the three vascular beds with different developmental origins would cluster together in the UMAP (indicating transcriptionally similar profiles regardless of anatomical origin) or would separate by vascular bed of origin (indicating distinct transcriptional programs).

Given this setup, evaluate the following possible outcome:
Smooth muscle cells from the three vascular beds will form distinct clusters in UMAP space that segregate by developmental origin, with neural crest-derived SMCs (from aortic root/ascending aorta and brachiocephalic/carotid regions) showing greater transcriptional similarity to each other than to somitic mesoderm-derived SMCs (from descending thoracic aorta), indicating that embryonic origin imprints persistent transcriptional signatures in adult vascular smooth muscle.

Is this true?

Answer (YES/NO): NO